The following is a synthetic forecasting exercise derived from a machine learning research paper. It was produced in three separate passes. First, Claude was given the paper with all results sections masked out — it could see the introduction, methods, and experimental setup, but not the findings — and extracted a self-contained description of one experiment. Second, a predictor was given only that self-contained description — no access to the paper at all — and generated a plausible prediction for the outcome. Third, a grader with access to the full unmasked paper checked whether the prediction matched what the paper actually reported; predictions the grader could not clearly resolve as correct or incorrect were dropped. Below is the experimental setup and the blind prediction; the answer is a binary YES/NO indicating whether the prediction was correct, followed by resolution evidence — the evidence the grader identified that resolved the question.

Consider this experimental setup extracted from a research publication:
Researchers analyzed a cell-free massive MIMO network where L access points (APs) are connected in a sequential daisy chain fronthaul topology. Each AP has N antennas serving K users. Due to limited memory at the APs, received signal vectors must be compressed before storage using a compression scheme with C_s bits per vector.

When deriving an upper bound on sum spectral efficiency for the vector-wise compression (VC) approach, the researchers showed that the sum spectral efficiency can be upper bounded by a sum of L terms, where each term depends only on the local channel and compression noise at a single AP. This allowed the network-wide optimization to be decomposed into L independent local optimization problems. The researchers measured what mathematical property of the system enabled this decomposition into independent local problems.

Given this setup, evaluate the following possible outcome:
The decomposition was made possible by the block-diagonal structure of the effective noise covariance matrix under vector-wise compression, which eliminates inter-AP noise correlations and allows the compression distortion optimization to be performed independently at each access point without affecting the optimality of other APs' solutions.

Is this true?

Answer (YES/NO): YES